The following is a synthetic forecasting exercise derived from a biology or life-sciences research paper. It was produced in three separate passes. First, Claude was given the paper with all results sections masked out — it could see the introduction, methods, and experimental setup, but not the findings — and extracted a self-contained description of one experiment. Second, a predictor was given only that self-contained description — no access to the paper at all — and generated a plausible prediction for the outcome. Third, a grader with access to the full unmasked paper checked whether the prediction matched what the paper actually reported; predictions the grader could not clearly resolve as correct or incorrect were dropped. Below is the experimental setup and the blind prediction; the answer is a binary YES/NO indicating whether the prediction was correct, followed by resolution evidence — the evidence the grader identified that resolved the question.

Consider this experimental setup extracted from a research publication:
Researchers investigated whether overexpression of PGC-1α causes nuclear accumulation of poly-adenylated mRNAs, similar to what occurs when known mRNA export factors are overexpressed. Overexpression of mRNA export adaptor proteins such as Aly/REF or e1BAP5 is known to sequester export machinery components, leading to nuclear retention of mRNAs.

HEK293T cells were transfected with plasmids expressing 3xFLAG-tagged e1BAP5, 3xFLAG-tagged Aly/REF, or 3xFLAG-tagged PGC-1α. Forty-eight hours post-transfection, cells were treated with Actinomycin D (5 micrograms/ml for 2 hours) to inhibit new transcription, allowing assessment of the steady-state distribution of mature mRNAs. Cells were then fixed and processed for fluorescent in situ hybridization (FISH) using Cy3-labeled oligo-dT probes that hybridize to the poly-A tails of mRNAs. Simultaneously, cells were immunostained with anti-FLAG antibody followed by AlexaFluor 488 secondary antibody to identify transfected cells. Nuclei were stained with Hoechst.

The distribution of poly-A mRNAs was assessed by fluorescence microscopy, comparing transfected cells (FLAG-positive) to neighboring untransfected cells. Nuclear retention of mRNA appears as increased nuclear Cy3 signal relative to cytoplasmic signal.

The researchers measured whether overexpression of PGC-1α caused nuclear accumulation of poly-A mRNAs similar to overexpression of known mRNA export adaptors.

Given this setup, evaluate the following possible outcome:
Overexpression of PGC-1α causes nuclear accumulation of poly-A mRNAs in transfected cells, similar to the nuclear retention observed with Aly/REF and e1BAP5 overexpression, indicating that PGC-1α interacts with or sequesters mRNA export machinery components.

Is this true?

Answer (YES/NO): NO